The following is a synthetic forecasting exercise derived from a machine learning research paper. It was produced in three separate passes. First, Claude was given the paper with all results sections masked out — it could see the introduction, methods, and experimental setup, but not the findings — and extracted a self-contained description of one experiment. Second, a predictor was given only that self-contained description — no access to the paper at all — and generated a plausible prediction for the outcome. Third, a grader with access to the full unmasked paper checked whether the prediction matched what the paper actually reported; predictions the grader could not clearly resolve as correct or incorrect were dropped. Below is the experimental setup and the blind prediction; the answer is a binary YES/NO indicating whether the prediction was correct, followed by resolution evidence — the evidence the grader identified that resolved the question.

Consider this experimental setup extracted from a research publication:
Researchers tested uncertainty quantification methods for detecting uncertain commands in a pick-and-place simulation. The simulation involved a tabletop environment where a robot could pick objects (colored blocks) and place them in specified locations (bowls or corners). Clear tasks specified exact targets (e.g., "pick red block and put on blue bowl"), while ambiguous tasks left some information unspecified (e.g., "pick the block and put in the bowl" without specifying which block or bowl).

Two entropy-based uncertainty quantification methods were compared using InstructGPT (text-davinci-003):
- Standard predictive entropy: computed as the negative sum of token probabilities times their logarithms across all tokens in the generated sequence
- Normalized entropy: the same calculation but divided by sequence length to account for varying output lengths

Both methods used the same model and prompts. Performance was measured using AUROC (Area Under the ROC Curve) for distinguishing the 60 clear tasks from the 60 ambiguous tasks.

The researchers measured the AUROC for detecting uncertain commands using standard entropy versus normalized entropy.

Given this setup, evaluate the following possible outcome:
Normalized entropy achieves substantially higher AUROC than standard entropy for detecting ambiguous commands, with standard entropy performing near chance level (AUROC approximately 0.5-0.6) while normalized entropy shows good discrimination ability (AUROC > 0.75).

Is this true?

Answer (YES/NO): NO